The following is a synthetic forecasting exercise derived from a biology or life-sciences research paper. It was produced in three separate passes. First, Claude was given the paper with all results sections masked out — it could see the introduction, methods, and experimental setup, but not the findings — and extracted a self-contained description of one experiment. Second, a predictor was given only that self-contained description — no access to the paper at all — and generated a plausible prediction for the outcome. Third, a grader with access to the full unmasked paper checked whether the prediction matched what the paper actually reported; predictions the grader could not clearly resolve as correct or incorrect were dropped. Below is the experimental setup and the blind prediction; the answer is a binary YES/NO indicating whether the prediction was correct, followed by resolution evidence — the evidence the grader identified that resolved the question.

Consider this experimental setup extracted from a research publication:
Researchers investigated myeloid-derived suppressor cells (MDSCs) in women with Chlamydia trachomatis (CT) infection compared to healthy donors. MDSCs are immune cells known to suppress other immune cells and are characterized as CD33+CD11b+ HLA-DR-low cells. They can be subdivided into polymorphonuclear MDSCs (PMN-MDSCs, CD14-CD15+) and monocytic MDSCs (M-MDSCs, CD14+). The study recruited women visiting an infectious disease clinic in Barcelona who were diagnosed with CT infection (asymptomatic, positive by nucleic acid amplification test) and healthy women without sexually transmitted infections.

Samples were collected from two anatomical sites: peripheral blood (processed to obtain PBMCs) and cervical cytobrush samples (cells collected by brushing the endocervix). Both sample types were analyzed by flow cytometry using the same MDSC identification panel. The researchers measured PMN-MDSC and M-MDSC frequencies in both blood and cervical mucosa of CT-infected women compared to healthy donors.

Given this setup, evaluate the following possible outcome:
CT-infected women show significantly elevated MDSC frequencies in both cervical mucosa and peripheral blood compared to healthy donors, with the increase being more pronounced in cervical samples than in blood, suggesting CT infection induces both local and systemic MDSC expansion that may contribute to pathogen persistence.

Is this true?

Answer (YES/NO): NO